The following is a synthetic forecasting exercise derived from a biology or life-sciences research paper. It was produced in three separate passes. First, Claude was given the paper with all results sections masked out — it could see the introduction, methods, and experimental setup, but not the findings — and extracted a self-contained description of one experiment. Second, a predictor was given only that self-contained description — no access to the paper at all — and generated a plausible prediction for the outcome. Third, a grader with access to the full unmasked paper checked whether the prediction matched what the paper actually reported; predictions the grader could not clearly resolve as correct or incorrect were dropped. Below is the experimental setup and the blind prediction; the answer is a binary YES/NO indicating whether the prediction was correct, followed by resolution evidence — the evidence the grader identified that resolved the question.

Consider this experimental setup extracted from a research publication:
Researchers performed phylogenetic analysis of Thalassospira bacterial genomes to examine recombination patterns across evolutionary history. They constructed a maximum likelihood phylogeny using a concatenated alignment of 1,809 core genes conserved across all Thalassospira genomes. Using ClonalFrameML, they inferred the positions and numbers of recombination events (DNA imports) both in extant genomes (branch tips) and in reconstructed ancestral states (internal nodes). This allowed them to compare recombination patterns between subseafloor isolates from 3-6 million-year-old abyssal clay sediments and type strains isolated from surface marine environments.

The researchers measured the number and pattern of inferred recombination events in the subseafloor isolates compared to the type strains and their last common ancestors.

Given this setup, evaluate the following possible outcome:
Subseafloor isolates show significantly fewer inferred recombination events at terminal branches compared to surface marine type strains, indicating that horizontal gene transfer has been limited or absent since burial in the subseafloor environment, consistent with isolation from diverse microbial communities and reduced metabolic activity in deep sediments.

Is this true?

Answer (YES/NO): YES